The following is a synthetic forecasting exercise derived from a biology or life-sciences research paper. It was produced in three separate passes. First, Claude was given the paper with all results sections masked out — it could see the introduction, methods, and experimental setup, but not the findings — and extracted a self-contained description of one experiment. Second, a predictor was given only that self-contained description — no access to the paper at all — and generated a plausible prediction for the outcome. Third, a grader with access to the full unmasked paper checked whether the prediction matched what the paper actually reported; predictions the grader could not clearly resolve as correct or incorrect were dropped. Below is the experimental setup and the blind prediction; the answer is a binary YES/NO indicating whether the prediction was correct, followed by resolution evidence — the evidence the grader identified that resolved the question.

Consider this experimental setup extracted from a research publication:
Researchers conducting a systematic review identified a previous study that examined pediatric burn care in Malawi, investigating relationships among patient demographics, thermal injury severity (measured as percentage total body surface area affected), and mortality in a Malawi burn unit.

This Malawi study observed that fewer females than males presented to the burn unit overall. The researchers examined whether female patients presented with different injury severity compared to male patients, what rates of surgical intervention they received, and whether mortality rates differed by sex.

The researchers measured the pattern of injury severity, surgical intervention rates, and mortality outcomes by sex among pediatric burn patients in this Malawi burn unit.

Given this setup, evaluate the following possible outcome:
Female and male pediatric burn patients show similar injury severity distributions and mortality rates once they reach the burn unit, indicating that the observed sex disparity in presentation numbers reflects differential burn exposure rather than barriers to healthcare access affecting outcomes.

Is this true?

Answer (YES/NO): NO